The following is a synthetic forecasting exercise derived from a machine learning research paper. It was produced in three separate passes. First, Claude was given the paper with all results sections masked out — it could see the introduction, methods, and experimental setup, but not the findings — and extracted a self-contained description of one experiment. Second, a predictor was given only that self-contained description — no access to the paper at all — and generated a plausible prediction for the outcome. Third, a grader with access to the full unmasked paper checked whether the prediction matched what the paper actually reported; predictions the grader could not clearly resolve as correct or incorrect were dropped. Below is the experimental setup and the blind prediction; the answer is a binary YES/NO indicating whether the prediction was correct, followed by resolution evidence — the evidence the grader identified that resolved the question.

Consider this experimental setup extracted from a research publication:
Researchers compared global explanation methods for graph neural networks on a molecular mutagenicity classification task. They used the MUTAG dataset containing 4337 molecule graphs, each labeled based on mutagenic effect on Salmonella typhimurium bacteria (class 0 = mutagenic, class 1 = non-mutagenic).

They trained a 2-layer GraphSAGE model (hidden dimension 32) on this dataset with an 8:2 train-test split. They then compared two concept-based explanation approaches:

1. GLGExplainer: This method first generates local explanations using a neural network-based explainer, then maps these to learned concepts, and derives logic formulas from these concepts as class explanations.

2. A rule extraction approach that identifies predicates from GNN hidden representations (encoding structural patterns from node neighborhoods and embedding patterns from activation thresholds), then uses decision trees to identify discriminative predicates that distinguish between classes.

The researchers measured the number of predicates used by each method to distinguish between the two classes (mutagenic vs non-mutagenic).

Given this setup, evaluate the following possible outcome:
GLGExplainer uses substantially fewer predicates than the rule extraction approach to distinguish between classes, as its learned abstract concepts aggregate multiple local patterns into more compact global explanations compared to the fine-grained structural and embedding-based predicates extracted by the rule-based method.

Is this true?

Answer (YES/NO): YES